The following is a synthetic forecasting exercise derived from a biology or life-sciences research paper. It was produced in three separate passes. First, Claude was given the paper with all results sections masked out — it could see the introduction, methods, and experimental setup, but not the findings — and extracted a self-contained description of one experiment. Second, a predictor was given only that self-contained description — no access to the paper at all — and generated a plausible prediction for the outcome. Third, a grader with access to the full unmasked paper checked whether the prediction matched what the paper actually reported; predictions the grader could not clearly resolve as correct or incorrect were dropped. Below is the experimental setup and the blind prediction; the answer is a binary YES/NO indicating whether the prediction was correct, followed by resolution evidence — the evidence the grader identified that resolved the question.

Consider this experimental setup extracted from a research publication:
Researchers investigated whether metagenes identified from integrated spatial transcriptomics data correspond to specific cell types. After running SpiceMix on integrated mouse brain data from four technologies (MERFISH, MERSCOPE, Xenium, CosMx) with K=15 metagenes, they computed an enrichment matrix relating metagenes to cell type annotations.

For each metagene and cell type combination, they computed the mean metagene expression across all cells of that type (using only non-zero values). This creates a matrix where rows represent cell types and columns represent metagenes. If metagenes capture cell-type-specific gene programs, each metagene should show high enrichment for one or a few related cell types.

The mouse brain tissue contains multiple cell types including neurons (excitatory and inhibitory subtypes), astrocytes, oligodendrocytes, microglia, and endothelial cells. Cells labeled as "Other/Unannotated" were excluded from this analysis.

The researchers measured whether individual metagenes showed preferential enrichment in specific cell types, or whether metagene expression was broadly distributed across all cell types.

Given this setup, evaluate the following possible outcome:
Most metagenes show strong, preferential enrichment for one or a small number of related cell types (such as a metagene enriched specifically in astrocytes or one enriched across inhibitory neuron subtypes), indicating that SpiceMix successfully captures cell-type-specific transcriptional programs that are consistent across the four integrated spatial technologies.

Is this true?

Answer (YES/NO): YES